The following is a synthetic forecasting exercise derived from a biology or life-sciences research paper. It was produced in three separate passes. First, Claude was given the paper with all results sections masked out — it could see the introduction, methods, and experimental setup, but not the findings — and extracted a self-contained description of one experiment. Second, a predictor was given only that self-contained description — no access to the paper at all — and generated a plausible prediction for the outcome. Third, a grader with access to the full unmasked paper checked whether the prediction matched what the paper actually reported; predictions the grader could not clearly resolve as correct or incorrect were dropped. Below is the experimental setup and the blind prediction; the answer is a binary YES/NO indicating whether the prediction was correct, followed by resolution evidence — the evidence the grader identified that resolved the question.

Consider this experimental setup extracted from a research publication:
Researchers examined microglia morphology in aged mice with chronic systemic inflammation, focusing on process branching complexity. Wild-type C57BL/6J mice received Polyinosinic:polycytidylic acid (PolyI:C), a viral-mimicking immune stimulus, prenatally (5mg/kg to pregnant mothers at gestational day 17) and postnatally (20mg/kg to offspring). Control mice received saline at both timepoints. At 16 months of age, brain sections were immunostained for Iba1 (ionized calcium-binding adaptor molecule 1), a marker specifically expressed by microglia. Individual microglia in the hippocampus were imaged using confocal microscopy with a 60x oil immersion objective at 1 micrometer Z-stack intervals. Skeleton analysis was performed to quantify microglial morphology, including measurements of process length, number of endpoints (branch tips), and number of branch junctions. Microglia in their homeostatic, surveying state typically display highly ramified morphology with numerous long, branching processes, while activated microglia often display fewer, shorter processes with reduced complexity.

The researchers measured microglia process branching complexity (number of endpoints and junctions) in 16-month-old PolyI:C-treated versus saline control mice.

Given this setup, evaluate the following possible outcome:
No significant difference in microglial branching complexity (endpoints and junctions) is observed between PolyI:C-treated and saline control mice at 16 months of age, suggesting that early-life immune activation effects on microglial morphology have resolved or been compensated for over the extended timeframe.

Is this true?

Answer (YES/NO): NO